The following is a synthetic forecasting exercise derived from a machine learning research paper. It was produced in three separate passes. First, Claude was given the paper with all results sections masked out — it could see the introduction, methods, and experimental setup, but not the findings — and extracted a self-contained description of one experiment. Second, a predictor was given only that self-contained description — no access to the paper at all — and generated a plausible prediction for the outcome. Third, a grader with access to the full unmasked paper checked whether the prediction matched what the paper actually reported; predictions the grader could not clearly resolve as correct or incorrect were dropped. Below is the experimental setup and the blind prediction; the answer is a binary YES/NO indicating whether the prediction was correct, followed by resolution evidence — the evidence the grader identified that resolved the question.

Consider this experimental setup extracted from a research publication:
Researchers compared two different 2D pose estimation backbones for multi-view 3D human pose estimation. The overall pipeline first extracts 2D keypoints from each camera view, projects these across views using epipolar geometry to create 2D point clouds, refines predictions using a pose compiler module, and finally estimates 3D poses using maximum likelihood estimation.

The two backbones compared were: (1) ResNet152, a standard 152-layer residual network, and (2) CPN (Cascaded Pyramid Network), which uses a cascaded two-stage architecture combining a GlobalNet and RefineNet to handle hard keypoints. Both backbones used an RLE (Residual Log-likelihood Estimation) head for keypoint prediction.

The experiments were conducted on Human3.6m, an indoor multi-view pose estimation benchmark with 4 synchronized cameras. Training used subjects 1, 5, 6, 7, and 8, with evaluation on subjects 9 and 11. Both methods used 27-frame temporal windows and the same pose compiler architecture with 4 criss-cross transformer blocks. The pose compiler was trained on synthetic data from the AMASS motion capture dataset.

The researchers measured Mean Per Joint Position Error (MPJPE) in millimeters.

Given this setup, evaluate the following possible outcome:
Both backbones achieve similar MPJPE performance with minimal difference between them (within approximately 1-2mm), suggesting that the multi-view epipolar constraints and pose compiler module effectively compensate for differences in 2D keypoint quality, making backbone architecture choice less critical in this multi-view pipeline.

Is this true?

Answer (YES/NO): NO